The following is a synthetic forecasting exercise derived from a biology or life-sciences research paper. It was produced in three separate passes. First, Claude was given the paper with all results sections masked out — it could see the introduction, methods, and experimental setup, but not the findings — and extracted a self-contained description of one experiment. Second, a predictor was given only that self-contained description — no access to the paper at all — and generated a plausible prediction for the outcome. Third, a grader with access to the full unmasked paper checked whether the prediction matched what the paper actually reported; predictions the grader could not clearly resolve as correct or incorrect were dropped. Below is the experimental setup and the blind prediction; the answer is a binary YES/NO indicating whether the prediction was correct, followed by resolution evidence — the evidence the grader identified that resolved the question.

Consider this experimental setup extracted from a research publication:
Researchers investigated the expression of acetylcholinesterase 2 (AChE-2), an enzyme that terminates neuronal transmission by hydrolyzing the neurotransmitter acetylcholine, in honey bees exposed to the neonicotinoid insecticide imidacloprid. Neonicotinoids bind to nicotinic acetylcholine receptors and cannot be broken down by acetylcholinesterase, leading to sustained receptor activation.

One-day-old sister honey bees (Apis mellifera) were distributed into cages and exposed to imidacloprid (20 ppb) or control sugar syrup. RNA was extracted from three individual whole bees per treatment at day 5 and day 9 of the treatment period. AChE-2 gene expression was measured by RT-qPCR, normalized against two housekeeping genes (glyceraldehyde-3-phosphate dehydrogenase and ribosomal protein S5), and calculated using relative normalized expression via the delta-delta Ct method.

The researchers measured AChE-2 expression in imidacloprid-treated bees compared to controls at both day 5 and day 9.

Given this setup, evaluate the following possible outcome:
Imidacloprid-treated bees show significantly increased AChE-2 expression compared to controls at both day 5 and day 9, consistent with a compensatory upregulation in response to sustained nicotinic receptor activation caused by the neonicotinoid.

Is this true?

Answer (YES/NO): NO